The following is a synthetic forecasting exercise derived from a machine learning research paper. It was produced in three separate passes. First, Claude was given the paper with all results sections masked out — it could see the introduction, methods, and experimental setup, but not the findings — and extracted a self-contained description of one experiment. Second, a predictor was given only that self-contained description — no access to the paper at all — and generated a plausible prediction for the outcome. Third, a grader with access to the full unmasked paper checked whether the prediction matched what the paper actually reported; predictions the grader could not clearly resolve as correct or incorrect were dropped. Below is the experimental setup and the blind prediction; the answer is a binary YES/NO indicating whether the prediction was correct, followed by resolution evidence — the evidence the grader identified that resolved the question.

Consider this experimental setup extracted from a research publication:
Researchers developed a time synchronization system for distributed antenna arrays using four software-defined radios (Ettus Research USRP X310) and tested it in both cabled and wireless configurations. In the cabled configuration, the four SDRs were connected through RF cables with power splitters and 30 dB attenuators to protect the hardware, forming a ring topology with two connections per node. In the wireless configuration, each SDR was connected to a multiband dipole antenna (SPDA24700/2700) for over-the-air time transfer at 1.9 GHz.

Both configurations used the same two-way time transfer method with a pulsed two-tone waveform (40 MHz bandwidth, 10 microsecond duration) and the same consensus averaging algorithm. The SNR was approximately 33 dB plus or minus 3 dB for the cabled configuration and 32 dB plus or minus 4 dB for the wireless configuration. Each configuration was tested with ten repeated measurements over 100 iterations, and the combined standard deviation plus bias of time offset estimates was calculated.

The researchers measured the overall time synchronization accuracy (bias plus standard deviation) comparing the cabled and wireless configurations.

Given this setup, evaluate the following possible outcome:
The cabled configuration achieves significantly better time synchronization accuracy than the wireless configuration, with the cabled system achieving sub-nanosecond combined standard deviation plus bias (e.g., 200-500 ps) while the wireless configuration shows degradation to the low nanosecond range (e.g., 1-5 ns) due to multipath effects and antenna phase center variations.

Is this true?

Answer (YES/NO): NO